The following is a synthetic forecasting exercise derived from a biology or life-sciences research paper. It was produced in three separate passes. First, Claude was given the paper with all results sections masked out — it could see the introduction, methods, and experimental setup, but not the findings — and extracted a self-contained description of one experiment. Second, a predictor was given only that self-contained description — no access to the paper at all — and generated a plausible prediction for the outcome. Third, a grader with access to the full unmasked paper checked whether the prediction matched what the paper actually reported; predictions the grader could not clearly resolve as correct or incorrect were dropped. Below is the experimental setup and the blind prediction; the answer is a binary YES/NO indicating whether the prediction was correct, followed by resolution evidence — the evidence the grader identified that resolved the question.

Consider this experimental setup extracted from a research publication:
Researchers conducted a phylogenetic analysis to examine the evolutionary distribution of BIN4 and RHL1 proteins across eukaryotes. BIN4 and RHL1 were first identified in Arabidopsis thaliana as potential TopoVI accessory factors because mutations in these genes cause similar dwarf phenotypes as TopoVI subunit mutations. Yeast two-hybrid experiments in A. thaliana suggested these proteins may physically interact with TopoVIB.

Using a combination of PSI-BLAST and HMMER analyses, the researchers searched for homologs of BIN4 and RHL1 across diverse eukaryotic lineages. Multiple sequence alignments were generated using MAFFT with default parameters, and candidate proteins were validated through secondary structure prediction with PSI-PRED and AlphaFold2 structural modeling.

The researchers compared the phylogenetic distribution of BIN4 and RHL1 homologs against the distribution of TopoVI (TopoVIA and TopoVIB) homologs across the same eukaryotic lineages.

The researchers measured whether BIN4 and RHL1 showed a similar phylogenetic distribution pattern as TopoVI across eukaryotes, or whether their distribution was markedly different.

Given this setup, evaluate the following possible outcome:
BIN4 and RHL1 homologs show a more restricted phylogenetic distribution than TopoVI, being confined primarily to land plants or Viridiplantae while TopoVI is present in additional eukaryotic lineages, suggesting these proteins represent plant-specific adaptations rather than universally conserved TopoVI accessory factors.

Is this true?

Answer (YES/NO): NO